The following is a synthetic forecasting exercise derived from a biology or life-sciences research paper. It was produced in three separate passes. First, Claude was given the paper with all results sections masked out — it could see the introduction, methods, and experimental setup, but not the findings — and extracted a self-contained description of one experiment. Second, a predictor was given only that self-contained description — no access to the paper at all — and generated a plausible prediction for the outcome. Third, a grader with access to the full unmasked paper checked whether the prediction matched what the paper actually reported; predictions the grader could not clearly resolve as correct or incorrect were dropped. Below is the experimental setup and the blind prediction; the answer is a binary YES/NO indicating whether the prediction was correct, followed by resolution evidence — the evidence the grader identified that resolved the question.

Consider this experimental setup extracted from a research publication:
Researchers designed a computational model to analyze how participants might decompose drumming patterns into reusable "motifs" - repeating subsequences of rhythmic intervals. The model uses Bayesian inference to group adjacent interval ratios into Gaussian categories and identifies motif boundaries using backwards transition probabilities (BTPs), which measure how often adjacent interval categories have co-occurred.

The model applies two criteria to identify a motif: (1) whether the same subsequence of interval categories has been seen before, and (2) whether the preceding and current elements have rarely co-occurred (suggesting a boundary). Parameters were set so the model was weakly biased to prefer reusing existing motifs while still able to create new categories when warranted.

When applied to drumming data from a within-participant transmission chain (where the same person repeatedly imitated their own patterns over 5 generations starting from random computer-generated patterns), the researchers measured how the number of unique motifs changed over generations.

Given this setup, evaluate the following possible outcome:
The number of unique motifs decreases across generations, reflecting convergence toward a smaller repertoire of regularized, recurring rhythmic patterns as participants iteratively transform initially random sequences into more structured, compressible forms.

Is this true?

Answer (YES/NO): YES